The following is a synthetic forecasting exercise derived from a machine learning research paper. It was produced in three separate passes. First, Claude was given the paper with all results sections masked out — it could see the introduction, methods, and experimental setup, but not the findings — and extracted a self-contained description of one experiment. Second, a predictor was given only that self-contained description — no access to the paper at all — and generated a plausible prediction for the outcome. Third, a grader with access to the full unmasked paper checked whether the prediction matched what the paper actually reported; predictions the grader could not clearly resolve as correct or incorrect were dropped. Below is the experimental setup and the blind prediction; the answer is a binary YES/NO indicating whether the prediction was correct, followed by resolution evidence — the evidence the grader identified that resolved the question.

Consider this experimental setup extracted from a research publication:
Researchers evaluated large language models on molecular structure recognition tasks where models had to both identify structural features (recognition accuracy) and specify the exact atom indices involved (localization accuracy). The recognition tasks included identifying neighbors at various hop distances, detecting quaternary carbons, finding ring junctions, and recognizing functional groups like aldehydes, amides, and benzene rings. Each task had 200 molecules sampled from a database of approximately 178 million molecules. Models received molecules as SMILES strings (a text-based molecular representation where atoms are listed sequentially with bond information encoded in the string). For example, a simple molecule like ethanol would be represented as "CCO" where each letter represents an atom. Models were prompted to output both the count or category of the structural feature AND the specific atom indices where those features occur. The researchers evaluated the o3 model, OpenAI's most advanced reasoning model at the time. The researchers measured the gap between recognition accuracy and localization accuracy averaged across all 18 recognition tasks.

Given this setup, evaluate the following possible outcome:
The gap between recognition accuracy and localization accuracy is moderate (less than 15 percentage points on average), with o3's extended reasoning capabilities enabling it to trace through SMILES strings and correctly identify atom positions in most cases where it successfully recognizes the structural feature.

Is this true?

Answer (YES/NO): YES